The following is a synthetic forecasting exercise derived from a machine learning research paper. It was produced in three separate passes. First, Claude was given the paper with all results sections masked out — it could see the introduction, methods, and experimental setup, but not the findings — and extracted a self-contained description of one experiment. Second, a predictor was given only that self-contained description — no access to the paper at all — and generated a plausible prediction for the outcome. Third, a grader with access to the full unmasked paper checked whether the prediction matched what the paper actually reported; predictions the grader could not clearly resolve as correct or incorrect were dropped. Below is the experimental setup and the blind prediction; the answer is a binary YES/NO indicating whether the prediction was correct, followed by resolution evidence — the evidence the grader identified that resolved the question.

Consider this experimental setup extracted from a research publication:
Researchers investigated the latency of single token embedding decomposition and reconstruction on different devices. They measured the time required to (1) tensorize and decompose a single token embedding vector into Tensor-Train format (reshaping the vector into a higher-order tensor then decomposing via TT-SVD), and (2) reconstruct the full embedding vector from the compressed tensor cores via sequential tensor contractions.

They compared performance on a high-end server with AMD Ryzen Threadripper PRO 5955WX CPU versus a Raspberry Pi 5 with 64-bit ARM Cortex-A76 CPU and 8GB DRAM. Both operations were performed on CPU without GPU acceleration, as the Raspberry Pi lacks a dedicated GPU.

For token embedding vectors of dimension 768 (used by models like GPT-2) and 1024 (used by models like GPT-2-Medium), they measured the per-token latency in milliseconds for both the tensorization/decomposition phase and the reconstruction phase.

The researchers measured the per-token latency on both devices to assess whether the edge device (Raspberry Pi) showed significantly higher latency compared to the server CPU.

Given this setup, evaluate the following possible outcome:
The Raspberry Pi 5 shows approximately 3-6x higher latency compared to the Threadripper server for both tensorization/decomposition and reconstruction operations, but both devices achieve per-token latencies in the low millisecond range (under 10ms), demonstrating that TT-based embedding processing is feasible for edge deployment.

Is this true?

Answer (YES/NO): NO